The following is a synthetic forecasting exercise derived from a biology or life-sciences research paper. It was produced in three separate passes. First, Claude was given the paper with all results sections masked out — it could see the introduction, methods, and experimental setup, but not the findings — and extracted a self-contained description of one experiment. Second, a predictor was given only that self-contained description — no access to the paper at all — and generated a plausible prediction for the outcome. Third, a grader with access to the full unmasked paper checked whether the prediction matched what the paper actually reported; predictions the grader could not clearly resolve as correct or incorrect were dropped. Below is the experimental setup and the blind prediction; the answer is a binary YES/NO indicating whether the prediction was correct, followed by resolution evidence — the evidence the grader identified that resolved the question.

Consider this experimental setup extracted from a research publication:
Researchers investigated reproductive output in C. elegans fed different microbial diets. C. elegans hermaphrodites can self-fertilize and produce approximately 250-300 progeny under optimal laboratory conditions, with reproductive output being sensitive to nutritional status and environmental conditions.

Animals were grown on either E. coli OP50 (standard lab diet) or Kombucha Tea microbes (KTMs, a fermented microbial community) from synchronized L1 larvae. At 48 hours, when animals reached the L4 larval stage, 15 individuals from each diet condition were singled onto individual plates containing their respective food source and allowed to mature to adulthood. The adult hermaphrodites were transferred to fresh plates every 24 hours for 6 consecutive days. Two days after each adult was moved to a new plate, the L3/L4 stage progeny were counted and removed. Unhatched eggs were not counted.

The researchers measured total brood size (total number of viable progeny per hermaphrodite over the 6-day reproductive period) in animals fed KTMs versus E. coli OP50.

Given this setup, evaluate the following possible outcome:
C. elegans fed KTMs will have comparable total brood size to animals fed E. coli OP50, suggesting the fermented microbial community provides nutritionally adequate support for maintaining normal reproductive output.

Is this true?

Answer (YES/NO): NO